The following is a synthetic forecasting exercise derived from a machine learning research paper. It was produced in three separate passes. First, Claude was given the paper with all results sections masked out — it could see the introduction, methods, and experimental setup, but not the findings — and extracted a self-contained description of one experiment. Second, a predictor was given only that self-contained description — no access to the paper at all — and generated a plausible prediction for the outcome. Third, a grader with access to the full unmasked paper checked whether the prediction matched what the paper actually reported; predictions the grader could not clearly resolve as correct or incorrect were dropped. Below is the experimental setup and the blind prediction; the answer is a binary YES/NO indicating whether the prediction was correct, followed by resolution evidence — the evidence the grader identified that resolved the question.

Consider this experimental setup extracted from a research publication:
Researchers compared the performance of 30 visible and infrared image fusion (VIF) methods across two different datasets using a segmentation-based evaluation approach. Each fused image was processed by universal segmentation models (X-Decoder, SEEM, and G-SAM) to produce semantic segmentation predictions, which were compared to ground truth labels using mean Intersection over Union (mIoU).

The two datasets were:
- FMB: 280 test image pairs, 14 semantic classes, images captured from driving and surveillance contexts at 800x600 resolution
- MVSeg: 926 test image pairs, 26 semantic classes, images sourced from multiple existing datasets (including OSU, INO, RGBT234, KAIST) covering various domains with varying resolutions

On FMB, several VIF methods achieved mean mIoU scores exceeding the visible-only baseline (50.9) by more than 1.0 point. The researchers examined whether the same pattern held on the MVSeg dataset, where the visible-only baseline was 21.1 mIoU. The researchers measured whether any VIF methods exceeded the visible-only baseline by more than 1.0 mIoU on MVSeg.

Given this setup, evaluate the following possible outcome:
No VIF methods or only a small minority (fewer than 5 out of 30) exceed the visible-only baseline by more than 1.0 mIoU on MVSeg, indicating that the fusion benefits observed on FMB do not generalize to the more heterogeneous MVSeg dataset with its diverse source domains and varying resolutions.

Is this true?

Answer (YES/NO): YES